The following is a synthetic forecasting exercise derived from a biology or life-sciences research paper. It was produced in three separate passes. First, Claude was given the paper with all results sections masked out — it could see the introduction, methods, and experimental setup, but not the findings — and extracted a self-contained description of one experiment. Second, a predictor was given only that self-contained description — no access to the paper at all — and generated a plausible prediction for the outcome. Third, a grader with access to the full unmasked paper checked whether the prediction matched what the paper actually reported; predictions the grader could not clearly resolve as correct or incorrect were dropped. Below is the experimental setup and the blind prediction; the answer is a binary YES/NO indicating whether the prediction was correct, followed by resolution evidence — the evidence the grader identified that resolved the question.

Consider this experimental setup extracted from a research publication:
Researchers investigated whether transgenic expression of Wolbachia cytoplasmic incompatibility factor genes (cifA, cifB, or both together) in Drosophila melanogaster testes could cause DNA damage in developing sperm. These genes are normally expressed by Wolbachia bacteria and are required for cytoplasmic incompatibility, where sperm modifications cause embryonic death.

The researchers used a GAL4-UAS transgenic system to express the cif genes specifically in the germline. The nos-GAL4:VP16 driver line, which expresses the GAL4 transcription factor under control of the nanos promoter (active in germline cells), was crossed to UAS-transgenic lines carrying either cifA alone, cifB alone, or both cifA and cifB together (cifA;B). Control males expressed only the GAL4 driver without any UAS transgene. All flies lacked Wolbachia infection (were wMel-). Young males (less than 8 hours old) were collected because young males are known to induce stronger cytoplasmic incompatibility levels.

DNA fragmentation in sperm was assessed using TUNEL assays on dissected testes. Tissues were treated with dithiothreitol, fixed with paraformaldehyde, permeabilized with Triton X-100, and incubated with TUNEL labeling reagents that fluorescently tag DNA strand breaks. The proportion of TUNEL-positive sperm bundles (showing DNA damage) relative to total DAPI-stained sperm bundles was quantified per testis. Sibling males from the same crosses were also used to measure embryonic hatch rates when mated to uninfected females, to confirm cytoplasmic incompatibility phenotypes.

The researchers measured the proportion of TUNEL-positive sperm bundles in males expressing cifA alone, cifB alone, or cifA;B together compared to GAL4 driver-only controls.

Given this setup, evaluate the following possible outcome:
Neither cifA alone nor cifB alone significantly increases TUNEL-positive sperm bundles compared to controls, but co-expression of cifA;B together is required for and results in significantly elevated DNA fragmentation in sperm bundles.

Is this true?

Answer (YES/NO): NO